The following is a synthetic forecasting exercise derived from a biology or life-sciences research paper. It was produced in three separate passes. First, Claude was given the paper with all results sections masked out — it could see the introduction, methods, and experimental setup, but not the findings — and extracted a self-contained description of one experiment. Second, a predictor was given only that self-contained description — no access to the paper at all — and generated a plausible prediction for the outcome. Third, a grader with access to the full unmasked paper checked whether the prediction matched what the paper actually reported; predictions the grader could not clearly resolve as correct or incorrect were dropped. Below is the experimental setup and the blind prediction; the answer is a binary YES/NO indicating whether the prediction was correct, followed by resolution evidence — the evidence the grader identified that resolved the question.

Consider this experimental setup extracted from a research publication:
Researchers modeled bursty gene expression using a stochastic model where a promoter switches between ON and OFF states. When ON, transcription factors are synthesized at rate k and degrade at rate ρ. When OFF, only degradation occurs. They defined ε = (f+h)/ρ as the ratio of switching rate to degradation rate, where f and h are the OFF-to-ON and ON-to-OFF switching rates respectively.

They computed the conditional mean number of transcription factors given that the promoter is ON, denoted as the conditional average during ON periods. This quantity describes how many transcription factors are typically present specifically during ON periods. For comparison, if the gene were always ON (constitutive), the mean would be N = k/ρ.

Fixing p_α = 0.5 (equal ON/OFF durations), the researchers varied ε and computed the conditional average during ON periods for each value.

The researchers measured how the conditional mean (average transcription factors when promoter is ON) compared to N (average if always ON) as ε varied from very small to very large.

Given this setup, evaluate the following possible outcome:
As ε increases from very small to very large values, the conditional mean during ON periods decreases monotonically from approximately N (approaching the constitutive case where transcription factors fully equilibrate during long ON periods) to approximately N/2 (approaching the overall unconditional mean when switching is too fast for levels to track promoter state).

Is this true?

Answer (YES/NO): YES